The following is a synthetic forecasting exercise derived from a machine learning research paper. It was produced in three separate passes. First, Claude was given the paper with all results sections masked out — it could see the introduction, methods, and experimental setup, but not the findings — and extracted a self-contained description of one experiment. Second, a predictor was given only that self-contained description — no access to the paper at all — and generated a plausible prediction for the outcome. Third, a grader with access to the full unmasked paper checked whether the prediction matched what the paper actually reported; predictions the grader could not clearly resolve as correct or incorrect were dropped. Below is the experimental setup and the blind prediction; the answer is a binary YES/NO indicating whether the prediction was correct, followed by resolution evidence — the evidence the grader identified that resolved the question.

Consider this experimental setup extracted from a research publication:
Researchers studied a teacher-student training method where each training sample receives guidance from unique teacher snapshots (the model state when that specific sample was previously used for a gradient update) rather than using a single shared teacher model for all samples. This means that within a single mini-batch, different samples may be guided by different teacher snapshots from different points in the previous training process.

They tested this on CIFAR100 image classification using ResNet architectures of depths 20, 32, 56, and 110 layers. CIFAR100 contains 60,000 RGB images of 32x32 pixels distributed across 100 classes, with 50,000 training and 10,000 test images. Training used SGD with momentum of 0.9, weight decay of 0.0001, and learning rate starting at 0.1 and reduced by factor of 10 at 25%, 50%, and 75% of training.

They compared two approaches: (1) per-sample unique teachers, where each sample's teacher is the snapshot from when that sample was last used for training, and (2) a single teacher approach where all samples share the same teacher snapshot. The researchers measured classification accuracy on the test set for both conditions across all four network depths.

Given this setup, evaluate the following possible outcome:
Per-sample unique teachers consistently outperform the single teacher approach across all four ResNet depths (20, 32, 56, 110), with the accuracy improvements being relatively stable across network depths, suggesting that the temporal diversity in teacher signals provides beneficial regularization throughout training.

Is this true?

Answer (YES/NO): NO